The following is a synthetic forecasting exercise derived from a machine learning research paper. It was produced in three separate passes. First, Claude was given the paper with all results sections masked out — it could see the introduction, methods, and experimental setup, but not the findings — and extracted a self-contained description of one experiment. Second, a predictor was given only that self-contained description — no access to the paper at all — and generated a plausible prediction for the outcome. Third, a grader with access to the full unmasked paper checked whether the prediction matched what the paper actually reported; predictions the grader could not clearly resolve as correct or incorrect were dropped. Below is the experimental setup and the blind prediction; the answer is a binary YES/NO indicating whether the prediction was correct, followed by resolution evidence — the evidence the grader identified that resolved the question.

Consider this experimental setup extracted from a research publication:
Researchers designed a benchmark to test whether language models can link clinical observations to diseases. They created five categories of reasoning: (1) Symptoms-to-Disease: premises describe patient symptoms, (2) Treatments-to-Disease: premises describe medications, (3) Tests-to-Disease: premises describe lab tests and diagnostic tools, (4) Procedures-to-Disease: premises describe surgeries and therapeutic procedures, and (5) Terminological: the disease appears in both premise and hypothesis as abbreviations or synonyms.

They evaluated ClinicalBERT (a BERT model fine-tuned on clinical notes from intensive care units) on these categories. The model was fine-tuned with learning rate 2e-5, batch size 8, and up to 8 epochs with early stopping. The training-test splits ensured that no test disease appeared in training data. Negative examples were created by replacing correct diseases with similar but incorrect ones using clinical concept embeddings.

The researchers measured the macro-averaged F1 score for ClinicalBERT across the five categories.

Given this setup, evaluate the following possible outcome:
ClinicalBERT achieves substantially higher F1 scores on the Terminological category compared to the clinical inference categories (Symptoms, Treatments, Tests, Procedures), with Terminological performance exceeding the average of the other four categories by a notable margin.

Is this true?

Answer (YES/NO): YES